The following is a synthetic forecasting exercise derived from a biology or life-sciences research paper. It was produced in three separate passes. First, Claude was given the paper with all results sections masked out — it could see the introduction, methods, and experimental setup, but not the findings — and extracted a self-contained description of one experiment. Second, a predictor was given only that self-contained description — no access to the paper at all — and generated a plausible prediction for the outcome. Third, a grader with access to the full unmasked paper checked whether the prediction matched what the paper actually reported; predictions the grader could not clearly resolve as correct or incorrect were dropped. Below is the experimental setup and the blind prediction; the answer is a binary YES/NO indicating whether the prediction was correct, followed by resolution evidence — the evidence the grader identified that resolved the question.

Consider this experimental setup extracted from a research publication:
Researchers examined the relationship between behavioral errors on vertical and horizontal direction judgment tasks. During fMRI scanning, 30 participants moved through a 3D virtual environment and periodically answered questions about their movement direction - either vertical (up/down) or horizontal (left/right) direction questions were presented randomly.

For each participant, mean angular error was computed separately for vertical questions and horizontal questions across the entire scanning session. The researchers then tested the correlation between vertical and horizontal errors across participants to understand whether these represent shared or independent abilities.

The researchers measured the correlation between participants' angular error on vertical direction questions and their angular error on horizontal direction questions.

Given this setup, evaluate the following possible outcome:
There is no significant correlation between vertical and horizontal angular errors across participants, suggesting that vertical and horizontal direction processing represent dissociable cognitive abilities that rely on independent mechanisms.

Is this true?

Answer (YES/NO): NO